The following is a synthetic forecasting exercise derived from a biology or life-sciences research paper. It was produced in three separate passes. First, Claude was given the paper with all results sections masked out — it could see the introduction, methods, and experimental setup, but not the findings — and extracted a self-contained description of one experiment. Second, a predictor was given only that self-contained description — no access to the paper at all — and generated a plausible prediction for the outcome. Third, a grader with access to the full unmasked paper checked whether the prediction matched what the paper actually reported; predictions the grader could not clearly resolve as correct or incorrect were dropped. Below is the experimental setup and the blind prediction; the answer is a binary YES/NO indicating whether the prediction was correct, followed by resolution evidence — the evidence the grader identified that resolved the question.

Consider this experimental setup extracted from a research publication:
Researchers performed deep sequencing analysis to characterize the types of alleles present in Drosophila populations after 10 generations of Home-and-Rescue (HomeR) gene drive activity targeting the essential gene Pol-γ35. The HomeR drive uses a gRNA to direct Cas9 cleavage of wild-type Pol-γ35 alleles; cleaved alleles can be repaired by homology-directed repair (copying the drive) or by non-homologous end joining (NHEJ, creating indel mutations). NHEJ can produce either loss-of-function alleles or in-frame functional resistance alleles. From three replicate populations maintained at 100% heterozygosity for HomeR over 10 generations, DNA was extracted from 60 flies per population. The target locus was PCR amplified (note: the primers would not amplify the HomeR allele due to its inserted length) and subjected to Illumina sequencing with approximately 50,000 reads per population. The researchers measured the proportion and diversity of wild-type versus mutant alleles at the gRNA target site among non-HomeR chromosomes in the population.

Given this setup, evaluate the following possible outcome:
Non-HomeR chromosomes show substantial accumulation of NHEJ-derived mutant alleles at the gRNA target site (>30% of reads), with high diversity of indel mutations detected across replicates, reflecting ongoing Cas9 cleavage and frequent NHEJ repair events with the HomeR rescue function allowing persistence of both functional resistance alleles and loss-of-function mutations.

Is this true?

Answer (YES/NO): YES